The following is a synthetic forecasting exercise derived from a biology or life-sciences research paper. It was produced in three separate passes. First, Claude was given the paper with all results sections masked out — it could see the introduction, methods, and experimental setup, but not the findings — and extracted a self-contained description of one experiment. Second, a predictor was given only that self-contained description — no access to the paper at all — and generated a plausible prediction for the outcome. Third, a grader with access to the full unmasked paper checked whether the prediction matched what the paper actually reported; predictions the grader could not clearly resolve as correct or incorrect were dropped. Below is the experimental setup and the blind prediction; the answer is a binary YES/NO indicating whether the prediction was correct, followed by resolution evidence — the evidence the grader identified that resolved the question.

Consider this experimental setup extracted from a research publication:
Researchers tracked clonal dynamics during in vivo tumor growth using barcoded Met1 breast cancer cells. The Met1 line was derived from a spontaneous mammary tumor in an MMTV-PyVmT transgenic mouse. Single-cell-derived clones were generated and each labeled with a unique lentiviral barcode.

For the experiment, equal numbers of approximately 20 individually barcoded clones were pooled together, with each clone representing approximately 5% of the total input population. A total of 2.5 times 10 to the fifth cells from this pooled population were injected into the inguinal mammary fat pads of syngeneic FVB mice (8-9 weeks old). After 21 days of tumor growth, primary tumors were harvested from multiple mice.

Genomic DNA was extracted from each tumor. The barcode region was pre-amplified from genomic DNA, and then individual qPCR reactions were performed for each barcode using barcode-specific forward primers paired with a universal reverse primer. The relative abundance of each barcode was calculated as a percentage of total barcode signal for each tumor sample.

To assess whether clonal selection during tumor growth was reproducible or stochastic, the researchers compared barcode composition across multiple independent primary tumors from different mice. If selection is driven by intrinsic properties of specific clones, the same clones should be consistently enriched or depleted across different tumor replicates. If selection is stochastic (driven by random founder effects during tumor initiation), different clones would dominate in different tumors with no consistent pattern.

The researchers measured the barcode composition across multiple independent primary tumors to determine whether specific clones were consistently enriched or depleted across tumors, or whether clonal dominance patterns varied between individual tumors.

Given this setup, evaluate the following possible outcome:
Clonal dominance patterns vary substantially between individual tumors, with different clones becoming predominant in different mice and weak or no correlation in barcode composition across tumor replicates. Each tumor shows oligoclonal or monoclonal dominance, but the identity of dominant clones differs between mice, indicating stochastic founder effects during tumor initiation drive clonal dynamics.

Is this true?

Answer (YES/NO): NO